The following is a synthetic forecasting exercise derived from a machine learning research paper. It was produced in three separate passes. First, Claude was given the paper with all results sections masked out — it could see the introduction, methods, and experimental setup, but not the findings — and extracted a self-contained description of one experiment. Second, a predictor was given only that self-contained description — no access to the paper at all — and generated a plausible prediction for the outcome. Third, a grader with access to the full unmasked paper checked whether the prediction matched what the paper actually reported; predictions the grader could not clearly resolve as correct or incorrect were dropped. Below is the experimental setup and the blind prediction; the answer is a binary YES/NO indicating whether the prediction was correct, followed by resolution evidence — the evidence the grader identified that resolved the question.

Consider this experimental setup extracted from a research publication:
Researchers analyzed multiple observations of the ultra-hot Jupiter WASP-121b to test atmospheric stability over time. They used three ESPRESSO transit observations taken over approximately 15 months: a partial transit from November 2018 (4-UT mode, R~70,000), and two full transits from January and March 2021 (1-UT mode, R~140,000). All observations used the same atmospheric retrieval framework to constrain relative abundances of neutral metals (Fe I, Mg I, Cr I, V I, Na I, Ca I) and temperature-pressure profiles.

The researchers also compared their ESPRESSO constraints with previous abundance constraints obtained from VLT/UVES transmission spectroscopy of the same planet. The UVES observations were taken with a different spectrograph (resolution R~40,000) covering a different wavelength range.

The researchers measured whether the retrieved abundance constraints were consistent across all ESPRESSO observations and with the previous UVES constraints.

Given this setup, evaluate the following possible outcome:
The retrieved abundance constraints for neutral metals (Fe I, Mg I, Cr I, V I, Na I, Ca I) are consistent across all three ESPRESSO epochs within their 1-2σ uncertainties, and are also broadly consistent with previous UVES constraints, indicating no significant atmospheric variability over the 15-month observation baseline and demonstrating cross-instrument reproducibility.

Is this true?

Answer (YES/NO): YES